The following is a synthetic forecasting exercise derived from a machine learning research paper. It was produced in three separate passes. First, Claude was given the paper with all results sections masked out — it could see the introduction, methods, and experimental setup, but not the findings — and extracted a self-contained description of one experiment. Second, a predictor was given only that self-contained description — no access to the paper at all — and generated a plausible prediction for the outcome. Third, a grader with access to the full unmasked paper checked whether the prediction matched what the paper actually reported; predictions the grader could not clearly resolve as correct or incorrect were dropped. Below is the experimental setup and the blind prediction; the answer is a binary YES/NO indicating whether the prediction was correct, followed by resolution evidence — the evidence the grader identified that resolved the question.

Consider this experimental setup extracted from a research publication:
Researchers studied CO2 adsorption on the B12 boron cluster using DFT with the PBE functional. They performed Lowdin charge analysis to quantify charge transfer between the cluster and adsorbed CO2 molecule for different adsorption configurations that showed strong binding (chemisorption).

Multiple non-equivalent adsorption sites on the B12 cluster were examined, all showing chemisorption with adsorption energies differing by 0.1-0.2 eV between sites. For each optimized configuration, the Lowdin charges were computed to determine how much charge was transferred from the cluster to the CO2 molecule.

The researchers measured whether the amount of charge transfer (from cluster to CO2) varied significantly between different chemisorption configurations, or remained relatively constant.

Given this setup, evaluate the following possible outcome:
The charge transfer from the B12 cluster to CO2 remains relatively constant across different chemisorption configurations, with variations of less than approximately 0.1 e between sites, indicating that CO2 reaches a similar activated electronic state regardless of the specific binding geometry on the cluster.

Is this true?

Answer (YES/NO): YES